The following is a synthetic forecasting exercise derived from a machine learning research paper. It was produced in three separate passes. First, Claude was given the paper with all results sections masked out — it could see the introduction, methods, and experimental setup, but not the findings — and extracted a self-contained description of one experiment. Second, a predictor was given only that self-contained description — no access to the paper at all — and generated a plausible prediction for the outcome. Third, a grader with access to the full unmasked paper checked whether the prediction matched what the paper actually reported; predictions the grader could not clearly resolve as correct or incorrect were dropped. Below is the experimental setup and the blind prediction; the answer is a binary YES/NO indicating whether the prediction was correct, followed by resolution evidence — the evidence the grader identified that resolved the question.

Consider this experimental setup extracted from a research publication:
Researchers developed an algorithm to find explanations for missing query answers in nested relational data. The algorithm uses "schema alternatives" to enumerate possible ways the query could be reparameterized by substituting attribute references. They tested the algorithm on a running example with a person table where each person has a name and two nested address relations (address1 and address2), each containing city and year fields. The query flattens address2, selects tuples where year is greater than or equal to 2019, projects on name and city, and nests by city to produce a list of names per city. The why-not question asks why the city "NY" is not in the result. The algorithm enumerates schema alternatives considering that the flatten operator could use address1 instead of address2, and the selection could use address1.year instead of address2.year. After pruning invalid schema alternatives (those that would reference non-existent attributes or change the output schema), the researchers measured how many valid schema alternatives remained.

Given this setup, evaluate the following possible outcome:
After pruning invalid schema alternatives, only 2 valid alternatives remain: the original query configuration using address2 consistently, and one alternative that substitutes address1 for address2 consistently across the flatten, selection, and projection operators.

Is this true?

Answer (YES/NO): YES